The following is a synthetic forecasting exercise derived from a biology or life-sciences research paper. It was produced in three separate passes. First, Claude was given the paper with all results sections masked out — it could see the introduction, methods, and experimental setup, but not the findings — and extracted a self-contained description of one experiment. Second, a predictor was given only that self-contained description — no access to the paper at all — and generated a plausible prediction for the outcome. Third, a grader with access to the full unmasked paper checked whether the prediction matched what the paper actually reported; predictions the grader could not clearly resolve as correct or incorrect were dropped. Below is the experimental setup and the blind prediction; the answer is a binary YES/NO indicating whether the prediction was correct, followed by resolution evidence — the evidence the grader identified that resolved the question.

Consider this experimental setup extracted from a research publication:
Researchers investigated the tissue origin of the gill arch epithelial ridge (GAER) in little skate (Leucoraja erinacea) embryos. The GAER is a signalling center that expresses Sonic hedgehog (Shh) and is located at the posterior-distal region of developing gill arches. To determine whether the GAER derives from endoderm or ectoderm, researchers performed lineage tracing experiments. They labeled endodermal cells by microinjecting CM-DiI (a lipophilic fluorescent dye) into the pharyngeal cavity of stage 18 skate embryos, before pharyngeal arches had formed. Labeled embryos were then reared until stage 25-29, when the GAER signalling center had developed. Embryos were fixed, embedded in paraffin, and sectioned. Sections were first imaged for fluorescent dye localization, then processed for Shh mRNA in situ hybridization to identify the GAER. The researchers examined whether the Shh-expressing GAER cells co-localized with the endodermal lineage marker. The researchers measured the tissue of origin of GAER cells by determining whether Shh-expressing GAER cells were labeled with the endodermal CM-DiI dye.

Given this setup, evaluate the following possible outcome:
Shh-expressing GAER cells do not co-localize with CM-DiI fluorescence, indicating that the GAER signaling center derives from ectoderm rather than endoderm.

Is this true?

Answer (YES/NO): NO